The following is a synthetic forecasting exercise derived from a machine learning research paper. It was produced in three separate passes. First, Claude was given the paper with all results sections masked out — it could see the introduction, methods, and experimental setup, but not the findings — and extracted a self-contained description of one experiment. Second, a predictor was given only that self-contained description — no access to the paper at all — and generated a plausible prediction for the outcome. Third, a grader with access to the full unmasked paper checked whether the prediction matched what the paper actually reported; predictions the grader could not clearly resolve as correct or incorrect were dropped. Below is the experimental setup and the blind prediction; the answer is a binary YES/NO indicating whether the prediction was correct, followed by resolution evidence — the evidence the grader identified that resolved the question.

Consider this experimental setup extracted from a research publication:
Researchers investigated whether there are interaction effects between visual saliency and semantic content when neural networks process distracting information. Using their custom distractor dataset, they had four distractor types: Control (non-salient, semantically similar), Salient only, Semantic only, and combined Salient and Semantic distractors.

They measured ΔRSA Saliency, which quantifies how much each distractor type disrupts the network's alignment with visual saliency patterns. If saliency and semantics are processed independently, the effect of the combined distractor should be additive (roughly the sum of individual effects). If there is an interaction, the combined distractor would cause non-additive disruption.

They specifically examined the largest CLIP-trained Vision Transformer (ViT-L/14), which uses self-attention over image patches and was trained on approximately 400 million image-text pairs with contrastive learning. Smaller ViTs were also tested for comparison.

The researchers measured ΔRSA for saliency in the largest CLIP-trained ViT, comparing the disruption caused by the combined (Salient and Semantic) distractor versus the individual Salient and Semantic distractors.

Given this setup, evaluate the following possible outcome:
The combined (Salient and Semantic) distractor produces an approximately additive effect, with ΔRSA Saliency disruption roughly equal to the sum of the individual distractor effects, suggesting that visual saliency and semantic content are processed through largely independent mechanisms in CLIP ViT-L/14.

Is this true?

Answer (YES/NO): NO